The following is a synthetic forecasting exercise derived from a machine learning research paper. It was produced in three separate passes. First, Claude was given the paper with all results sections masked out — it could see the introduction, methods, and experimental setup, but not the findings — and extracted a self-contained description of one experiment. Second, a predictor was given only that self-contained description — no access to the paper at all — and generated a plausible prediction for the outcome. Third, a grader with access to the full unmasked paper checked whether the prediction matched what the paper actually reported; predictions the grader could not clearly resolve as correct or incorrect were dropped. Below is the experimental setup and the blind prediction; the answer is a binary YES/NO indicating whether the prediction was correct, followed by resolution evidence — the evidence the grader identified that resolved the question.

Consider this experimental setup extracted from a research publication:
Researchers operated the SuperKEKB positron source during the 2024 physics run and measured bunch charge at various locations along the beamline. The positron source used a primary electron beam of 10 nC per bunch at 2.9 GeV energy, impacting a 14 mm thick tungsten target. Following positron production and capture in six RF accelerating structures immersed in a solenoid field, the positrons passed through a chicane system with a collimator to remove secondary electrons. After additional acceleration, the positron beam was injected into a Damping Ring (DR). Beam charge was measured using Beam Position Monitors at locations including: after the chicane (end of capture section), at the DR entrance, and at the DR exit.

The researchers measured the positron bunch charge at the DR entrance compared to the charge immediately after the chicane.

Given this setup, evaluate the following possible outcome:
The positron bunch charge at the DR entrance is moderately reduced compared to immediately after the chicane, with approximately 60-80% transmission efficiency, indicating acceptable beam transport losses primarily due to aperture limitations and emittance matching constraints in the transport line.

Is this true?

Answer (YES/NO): YES